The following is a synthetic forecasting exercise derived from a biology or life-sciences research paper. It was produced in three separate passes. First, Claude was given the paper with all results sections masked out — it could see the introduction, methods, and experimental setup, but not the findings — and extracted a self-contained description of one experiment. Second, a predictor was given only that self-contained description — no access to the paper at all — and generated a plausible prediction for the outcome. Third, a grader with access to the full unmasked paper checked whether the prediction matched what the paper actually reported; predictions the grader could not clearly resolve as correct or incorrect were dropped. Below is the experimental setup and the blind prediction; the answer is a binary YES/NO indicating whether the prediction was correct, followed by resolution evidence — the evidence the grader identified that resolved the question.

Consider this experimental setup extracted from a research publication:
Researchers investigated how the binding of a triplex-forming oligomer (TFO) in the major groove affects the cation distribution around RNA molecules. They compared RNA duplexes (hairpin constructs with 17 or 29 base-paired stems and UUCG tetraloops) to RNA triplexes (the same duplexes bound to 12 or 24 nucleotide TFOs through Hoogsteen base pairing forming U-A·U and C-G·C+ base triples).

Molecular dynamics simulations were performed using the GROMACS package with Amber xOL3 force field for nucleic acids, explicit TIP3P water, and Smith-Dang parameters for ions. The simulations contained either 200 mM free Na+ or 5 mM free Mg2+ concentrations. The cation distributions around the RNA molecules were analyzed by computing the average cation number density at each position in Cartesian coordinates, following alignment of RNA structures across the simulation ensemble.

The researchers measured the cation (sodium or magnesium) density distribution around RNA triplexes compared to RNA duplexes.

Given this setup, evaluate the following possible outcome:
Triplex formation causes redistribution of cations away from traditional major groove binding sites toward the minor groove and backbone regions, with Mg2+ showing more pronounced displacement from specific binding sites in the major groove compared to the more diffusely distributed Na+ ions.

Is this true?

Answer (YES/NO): NO